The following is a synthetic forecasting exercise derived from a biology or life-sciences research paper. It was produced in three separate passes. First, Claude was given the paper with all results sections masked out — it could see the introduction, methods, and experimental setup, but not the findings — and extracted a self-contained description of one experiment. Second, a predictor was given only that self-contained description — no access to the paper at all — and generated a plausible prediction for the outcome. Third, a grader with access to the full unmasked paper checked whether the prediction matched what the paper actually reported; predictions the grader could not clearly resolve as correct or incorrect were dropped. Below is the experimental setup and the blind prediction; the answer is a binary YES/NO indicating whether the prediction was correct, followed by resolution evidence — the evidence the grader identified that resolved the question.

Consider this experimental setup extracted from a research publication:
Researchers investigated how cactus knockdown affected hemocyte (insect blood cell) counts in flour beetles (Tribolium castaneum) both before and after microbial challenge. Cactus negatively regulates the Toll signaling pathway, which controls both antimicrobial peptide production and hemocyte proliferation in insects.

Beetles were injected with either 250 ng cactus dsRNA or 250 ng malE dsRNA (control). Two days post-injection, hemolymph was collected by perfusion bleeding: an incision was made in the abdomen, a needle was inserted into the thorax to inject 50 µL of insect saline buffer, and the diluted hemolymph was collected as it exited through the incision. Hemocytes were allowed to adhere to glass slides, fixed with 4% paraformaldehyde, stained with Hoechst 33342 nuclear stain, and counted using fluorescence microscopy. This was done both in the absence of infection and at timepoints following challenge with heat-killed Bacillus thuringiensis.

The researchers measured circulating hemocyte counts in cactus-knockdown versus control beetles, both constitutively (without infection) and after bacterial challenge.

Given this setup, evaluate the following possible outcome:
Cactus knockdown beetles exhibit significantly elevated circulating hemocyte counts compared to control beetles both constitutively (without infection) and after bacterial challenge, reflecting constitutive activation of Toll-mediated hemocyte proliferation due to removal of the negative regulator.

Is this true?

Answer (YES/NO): NO